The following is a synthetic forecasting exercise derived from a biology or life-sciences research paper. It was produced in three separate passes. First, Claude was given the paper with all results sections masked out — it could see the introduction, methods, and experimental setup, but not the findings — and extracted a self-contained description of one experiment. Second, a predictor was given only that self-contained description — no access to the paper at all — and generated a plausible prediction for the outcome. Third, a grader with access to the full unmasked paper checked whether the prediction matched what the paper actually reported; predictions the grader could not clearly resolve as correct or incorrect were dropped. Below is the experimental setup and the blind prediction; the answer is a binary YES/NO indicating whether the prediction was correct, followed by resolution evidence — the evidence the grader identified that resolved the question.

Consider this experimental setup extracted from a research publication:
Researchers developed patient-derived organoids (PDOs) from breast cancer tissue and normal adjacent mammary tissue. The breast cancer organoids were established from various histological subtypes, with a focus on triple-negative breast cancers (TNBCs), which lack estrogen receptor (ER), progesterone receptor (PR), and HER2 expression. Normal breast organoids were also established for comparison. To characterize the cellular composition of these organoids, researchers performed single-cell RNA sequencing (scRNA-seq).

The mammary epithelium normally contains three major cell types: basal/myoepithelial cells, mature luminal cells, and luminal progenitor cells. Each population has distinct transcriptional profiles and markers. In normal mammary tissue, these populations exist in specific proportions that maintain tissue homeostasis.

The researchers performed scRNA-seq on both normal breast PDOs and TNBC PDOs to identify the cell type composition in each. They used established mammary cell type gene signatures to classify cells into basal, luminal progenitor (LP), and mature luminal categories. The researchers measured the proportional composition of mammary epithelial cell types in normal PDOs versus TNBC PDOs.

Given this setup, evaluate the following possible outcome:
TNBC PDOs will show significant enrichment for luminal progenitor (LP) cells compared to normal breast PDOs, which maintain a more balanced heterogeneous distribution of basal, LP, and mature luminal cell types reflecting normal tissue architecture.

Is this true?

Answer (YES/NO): YES